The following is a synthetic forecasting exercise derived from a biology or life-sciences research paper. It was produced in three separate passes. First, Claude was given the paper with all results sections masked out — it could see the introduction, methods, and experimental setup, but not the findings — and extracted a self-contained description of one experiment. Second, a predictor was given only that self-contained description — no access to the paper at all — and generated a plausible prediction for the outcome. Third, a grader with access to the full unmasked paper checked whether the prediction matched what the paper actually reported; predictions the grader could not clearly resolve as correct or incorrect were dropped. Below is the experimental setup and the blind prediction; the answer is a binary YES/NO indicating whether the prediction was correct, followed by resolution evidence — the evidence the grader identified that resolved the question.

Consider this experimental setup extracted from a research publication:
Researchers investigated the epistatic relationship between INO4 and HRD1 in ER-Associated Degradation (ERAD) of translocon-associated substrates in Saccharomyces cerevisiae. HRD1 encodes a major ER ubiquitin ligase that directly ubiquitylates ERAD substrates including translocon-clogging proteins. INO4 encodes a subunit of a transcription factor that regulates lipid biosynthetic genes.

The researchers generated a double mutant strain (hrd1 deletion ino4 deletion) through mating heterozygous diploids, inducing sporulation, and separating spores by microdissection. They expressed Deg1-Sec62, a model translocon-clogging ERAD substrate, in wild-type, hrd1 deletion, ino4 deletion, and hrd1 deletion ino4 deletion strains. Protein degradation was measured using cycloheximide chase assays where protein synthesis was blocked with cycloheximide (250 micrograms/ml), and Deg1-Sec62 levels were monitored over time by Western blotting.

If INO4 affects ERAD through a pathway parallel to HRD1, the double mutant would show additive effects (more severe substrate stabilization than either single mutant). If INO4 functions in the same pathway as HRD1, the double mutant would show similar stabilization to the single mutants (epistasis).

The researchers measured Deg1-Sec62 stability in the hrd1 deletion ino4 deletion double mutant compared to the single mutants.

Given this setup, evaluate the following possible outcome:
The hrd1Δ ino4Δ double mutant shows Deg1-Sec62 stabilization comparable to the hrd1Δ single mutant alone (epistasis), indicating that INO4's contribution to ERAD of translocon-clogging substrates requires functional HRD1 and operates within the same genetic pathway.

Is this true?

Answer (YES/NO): YES